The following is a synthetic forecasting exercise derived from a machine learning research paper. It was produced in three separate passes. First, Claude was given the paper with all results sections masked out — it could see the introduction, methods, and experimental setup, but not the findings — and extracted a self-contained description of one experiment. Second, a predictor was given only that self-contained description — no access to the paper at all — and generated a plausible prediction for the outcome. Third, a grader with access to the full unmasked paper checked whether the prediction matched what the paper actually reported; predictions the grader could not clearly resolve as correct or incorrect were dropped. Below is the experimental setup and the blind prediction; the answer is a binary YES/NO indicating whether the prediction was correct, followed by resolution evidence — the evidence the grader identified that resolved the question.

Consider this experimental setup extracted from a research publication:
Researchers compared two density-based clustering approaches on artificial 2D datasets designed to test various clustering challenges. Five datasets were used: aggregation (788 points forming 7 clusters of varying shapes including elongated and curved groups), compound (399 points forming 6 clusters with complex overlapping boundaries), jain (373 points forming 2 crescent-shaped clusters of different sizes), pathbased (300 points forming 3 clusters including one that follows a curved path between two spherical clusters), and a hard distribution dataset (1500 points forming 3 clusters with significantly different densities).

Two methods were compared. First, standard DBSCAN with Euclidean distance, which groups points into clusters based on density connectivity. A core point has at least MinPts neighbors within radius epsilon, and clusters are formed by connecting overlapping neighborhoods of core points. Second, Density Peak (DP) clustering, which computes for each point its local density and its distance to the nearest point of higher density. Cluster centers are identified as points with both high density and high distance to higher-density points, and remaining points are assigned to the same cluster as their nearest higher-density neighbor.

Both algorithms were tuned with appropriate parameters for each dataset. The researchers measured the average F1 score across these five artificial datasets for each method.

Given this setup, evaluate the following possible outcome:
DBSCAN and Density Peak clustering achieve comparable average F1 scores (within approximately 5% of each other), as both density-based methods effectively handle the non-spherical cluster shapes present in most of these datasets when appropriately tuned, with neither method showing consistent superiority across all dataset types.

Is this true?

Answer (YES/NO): NO